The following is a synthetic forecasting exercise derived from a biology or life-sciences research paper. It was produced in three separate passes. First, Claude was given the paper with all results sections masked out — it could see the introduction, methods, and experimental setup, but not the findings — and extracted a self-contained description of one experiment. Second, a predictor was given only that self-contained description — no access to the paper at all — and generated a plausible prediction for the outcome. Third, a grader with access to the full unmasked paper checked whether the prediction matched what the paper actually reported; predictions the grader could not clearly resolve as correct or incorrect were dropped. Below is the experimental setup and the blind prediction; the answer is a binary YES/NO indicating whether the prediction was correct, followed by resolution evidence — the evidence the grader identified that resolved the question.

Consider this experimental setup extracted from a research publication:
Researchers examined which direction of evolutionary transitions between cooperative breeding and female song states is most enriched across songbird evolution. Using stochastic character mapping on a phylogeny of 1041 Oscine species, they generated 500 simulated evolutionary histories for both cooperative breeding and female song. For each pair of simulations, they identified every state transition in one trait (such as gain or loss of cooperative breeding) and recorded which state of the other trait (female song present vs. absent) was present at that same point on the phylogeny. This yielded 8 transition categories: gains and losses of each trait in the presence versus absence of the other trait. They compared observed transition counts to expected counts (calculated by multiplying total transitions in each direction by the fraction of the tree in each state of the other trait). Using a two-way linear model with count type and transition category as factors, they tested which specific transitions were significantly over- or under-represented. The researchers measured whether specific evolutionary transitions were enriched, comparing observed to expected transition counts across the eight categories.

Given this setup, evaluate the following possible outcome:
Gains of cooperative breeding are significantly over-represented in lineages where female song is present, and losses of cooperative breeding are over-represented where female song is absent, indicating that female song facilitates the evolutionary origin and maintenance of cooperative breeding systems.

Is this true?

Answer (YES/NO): NO